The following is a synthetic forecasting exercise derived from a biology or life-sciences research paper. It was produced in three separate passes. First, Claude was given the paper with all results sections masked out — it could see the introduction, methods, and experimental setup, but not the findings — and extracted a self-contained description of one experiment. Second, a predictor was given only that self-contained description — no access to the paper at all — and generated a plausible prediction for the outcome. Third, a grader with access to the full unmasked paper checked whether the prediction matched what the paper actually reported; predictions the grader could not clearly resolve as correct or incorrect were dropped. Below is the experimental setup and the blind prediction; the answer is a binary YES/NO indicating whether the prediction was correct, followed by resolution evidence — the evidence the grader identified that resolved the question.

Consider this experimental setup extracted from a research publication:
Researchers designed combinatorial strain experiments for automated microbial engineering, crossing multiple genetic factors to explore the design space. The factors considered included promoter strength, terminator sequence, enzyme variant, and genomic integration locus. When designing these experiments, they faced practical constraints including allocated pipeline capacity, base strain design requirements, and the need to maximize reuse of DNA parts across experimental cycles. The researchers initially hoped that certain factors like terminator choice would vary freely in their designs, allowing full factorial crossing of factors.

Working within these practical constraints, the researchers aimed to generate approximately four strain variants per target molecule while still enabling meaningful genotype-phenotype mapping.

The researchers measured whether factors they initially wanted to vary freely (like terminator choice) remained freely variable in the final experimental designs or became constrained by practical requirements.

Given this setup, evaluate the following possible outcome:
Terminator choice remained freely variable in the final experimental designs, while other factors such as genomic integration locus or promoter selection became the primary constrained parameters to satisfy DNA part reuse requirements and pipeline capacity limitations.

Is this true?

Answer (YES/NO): NO